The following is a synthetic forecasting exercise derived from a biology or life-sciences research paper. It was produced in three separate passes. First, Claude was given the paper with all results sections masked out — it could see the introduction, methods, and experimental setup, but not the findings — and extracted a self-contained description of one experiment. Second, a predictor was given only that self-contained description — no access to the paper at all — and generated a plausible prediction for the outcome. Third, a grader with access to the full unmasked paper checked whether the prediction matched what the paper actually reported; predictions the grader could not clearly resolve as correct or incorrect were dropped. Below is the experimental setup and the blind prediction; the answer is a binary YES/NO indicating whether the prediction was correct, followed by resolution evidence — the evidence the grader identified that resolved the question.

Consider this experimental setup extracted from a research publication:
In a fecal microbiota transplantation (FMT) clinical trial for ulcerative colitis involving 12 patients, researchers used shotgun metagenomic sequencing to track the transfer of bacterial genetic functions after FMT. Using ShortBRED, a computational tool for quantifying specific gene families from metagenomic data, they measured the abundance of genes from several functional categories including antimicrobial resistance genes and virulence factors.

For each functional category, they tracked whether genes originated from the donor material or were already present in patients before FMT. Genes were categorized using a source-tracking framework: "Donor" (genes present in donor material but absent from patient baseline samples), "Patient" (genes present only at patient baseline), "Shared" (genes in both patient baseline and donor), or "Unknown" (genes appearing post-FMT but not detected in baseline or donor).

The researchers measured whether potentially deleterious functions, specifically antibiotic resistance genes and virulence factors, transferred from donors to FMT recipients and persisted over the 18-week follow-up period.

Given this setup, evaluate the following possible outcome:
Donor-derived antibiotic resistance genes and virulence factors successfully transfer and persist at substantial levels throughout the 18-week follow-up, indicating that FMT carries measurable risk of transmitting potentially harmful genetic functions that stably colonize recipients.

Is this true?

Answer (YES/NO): NO